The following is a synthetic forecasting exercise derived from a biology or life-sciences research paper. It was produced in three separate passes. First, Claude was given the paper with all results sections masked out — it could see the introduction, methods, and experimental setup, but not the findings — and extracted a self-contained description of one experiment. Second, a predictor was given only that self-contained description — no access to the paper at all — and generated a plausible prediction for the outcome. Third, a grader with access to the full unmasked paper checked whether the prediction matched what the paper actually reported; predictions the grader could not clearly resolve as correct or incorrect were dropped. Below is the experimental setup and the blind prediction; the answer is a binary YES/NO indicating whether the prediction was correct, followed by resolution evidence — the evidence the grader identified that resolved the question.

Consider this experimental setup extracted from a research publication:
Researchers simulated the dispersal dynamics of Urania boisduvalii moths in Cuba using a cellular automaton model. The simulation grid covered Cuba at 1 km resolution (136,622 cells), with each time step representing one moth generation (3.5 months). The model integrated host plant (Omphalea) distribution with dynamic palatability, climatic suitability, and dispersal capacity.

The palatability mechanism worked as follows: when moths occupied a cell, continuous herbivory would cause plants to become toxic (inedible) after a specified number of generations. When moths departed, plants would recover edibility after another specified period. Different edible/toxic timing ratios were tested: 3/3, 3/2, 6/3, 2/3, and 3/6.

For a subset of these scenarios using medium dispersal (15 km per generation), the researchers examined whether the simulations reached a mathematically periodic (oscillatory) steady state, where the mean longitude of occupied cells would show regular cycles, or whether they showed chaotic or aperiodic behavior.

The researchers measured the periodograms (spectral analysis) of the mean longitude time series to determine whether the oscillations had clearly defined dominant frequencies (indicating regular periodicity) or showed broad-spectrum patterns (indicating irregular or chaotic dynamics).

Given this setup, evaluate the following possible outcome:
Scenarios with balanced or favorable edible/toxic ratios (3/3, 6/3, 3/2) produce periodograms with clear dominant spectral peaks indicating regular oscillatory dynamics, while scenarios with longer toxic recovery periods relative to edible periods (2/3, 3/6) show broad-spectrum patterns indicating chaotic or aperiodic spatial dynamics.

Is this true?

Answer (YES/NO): NO